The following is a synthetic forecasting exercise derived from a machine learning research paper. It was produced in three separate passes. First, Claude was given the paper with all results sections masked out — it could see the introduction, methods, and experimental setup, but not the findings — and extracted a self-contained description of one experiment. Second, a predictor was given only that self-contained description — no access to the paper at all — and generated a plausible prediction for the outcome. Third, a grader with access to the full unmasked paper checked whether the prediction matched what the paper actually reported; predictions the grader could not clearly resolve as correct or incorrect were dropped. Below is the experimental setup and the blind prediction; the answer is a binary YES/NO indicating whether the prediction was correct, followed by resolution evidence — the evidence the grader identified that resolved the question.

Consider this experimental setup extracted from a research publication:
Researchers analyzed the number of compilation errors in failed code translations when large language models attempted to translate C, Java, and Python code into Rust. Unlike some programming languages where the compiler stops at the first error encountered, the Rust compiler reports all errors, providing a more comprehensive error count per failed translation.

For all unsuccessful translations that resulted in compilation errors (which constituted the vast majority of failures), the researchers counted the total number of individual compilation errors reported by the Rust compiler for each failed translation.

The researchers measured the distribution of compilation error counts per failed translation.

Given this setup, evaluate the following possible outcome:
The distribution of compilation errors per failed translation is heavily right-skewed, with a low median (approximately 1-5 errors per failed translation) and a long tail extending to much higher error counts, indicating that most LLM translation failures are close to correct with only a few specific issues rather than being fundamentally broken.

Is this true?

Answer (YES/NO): YES